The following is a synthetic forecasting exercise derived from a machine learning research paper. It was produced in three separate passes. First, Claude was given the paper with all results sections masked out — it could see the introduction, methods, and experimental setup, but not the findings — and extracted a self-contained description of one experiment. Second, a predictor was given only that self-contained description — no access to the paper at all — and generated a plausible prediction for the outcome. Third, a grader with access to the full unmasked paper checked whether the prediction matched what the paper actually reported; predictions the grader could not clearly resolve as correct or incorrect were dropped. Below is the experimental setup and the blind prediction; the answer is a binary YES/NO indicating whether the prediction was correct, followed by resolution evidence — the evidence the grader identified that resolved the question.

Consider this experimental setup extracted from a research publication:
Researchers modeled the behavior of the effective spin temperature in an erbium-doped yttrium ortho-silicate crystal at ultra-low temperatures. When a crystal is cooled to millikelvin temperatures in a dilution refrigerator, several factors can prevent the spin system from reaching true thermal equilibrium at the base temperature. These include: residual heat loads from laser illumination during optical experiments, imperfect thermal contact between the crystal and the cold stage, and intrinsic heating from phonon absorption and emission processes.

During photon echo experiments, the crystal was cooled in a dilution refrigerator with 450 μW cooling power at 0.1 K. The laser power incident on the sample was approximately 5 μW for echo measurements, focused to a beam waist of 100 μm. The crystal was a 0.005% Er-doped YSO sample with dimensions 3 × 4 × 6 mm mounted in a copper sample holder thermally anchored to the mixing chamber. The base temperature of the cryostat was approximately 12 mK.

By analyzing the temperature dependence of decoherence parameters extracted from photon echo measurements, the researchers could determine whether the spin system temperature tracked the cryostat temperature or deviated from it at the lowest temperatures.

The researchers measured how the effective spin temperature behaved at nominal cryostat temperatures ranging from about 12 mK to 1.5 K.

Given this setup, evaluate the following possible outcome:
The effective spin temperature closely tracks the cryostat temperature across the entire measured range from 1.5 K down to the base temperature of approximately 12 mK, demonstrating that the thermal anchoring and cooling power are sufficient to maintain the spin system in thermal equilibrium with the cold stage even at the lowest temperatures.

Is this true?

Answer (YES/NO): NO